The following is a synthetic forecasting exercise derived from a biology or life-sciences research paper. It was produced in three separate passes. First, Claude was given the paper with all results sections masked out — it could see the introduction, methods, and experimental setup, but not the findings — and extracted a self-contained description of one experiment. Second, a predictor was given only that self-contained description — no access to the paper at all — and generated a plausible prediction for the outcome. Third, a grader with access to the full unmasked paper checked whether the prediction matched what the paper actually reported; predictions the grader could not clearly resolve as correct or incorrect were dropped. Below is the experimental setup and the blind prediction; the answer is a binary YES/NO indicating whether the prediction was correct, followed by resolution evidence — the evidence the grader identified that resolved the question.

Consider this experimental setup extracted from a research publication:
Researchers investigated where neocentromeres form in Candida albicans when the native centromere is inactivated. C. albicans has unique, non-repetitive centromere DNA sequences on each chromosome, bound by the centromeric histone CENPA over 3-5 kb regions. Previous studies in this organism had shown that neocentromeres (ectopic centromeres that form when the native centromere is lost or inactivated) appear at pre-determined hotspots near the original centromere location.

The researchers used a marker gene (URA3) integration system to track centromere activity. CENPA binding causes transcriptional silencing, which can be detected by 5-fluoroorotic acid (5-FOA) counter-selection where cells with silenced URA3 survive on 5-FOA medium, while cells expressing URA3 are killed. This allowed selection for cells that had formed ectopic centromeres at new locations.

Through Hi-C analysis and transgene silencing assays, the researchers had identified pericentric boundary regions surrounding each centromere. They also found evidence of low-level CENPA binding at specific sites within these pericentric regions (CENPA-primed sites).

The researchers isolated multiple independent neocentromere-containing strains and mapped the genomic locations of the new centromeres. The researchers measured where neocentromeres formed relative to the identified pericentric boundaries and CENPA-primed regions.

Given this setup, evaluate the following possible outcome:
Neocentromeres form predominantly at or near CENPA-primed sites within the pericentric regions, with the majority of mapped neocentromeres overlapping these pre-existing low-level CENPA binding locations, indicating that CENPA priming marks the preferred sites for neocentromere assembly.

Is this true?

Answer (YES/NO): YES